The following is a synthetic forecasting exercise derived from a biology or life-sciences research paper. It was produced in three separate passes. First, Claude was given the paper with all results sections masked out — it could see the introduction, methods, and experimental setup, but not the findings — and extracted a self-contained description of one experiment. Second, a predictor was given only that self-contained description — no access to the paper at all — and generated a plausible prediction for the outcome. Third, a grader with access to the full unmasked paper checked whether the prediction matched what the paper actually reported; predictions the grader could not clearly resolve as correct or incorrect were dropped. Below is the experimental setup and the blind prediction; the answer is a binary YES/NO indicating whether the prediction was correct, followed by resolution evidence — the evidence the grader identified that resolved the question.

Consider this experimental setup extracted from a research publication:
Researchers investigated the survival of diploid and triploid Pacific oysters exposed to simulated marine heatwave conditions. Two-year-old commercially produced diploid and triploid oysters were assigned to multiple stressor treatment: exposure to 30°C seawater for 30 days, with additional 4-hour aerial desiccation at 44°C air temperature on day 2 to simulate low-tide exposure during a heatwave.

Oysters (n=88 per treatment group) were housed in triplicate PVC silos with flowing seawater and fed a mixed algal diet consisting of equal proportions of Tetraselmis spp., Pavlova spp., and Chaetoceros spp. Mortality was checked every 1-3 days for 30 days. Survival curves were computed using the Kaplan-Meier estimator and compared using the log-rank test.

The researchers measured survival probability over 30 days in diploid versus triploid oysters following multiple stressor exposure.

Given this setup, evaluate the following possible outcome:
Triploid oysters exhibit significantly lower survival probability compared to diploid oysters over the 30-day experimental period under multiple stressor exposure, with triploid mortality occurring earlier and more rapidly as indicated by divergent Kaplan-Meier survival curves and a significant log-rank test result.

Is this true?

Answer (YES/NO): YES